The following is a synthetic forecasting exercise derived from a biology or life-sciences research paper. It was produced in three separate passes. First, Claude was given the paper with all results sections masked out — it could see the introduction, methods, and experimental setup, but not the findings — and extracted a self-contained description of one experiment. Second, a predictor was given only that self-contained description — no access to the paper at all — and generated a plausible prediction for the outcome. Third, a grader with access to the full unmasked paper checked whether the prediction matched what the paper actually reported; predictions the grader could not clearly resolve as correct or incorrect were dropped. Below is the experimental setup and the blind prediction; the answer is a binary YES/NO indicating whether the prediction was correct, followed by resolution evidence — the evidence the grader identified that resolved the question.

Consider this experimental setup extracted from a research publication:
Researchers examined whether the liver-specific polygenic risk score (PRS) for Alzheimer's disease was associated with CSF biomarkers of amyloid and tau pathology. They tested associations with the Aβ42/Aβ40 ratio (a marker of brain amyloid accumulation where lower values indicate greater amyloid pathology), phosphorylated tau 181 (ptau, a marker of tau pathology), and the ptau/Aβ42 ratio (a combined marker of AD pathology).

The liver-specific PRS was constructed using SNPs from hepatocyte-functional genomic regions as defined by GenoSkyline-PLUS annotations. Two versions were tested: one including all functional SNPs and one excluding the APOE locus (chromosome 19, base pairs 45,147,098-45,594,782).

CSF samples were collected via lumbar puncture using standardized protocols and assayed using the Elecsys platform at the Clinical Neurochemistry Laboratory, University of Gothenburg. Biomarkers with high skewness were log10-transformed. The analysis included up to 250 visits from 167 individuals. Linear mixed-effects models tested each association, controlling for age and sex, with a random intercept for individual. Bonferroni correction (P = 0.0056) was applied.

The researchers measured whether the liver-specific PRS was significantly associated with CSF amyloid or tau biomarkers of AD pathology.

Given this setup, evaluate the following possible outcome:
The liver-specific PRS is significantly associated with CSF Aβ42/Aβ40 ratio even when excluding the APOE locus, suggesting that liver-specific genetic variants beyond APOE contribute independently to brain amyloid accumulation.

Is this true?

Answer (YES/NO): NO